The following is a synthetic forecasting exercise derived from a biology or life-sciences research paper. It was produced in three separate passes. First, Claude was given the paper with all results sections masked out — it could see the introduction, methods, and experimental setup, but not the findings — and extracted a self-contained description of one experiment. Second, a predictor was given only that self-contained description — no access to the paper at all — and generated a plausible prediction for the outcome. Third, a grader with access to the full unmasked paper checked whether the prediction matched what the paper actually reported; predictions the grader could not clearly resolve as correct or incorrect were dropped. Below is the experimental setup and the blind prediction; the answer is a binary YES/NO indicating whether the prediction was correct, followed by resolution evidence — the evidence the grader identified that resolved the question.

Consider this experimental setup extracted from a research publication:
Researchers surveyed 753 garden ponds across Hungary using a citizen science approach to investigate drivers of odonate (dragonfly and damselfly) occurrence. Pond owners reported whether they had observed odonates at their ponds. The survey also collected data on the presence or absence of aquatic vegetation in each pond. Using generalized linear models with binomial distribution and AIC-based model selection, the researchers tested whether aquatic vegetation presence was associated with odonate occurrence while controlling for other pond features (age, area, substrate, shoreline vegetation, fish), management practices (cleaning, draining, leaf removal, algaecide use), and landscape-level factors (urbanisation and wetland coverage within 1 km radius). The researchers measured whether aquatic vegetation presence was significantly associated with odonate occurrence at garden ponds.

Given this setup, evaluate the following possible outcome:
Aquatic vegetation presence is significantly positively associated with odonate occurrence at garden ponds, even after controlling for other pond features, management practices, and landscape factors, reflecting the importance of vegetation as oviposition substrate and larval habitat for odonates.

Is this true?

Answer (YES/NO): YES